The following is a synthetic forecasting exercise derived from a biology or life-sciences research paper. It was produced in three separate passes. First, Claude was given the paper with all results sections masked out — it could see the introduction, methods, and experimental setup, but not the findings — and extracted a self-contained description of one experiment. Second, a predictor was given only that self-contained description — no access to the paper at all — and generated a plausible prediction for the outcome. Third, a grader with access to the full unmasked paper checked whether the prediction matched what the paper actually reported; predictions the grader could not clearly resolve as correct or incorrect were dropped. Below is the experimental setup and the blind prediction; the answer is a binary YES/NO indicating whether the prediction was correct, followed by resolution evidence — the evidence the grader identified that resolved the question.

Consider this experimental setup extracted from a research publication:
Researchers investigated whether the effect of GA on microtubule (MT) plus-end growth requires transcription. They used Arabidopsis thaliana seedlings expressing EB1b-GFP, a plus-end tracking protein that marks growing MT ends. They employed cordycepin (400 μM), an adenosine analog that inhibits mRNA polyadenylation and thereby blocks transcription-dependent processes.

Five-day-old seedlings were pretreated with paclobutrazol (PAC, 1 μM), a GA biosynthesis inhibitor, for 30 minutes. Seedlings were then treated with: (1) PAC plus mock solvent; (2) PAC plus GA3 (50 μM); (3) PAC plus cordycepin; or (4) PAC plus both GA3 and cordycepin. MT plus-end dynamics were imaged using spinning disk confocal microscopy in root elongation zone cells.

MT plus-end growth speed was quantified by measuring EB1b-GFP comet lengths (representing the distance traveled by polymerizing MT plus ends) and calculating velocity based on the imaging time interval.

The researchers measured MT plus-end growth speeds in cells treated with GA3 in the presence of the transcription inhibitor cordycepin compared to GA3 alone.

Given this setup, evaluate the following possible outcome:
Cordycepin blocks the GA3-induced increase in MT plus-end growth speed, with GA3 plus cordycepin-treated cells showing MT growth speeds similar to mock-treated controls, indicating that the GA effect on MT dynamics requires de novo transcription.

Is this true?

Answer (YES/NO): NO